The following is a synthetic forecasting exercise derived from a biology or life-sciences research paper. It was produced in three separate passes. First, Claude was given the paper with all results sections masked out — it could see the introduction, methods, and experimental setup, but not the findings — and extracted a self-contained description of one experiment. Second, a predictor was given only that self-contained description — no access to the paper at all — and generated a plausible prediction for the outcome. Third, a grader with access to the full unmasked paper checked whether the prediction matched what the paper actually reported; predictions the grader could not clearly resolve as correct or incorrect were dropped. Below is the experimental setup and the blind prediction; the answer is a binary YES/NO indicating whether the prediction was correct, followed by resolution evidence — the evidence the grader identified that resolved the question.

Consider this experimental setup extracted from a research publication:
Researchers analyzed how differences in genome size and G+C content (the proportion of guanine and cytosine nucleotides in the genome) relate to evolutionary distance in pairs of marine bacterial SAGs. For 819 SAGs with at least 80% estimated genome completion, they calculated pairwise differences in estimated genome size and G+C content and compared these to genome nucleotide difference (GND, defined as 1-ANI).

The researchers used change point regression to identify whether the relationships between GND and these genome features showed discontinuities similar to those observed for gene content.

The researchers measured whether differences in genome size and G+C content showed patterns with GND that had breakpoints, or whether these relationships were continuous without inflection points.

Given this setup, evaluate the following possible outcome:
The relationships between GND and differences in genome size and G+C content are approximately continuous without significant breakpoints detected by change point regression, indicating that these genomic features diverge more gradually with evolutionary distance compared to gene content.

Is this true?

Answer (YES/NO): NO